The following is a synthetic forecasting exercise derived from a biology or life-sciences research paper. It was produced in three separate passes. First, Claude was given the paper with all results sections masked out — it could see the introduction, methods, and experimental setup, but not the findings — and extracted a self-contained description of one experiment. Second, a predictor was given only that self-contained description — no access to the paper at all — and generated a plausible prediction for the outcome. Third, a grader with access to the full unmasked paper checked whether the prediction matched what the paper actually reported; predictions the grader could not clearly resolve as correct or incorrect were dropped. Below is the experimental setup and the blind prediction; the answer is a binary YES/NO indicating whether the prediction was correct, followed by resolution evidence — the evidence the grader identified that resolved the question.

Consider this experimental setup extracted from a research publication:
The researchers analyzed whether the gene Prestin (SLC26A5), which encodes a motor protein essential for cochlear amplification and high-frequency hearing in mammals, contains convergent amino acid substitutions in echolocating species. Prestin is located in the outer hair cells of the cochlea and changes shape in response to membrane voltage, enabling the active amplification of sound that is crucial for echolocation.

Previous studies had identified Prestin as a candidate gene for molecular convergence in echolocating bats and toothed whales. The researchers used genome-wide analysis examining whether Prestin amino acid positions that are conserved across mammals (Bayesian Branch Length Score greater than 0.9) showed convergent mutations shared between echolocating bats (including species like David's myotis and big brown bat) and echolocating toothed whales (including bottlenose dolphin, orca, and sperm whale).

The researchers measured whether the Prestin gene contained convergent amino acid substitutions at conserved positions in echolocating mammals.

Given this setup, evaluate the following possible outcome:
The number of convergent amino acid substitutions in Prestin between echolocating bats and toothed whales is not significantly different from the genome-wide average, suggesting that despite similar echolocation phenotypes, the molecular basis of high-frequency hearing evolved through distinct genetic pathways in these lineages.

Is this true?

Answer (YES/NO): NO